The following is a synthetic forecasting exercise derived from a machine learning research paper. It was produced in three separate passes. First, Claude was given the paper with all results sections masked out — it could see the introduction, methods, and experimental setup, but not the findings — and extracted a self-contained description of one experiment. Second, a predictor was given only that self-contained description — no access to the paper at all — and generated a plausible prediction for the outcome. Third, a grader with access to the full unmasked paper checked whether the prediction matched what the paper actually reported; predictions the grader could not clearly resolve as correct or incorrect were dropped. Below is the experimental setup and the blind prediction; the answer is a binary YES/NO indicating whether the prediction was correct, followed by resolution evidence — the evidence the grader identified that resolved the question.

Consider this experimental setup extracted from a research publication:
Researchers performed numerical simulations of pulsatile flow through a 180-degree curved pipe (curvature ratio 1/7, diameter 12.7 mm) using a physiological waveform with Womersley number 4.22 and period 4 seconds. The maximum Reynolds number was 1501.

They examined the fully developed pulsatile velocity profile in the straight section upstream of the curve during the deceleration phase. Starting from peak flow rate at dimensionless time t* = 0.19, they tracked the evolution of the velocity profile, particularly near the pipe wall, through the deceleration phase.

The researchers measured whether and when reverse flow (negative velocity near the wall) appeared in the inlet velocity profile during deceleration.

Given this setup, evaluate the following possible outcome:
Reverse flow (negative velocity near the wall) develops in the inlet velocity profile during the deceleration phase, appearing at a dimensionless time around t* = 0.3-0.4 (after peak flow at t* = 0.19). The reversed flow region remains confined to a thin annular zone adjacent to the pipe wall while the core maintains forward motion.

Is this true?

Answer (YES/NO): NO